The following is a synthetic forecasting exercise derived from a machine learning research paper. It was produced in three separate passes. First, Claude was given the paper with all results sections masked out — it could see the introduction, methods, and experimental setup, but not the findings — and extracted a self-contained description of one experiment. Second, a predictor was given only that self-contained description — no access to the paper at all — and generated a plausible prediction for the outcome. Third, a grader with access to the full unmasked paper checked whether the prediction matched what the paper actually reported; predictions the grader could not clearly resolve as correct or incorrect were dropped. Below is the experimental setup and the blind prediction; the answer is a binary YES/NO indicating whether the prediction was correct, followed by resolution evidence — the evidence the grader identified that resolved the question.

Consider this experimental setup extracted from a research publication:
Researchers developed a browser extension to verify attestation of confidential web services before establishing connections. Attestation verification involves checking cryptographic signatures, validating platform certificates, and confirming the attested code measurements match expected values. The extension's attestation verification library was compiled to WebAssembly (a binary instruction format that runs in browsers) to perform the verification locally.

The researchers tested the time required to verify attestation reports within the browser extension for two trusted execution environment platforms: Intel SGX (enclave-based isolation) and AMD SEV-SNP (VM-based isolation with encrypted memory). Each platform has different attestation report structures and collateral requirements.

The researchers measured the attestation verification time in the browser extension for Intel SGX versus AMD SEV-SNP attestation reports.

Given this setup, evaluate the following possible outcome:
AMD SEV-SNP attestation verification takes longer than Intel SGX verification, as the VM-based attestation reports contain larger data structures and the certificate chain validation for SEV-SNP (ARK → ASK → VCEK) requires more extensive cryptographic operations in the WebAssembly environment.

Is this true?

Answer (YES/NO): NO